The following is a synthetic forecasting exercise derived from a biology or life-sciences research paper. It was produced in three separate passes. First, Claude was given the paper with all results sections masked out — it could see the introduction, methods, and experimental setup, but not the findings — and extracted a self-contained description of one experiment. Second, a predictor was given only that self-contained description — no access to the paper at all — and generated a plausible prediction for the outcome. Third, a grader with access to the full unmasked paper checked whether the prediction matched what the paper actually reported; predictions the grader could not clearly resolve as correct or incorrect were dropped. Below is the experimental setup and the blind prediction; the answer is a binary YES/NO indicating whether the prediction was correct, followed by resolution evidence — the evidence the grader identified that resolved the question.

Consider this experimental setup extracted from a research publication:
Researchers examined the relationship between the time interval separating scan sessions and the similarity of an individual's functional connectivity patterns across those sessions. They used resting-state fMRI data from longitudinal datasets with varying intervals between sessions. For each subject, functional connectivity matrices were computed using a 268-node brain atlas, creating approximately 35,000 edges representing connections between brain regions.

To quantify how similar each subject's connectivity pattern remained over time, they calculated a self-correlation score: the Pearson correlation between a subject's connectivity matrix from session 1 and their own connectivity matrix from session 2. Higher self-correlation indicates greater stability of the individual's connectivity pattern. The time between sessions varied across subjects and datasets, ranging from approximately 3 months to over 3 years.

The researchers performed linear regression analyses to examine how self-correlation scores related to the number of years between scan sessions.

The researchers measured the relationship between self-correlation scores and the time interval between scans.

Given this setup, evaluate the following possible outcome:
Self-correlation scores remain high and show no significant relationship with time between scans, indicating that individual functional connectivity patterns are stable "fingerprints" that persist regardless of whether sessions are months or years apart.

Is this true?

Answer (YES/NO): NO